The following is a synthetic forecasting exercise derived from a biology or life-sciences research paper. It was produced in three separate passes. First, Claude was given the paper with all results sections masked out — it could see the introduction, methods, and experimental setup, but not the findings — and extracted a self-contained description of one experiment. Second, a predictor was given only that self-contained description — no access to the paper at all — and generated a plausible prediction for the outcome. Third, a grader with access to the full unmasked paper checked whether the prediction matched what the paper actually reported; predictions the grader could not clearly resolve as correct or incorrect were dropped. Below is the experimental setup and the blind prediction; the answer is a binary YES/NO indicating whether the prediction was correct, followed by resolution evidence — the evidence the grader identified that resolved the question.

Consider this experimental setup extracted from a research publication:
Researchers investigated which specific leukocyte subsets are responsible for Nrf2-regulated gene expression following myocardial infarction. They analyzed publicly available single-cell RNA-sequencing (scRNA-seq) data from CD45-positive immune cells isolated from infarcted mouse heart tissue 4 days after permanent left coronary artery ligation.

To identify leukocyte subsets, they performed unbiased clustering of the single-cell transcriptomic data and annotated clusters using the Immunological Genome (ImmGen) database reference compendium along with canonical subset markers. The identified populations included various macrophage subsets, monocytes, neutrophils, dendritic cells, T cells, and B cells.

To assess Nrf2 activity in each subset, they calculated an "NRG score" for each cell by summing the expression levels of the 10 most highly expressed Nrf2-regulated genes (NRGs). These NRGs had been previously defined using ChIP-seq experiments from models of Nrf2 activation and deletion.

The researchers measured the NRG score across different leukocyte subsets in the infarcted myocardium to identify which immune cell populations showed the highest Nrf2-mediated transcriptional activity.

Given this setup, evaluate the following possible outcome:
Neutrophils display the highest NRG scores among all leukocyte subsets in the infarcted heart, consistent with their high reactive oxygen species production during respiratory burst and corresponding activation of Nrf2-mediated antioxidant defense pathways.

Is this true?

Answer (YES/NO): NO